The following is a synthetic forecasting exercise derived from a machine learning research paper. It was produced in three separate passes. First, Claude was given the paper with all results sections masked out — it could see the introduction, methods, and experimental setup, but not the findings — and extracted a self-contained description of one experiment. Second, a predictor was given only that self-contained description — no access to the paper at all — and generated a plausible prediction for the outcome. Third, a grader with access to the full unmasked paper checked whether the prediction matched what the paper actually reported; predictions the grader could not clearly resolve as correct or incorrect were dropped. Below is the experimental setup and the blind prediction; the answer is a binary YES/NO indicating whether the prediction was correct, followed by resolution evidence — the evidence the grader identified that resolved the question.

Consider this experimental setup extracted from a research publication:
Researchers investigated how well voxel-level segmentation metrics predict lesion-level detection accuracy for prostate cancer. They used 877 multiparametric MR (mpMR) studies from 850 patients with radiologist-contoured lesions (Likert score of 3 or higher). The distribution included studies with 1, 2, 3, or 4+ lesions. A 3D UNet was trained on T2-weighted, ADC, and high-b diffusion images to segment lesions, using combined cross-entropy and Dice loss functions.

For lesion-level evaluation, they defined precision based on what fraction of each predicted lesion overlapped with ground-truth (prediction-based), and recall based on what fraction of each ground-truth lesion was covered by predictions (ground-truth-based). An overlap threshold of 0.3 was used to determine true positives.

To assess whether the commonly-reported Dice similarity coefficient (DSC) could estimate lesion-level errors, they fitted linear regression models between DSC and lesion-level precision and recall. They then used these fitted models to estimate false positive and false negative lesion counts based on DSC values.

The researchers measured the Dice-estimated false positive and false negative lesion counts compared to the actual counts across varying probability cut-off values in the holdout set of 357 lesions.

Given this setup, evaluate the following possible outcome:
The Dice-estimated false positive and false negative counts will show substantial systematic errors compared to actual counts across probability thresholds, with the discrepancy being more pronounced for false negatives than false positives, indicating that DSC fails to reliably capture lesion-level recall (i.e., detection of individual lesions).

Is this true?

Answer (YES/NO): YES